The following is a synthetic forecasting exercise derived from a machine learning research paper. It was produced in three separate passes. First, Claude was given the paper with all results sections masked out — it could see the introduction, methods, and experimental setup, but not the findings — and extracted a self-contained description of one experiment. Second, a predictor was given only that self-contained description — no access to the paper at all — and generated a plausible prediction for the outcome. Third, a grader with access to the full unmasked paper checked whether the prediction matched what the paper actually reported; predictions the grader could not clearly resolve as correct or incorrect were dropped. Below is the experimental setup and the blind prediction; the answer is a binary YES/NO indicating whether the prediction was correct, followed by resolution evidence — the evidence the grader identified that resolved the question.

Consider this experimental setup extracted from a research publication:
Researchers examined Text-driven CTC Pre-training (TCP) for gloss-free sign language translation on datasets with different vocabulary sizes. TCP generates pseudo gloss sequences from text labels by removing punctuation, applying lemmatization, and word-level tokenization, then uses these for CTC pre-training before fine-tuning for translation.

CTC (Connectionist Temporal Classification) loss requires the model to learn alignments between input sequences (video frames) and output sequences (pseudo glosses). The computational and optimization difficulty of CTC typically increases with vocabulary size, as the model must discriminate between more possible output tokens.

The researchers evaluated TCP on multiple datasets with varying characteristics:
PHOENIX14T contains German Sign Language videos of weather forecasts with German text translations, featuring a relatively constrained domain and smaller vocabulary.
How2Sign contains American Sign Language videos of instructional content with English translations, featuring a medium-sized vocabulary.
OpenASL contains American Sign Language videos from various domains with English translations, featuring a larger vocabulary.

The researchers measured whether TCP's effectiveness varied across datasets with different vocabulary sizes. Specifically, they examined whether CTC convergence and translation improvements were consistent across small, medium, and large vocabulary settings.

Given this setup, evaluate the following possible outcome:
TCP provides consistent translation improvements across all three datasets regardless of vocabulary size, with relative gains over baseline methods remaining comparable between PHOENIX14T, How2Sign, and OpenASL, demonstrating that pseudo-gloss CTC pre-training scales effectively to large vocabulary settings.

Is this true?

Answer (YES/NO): NO